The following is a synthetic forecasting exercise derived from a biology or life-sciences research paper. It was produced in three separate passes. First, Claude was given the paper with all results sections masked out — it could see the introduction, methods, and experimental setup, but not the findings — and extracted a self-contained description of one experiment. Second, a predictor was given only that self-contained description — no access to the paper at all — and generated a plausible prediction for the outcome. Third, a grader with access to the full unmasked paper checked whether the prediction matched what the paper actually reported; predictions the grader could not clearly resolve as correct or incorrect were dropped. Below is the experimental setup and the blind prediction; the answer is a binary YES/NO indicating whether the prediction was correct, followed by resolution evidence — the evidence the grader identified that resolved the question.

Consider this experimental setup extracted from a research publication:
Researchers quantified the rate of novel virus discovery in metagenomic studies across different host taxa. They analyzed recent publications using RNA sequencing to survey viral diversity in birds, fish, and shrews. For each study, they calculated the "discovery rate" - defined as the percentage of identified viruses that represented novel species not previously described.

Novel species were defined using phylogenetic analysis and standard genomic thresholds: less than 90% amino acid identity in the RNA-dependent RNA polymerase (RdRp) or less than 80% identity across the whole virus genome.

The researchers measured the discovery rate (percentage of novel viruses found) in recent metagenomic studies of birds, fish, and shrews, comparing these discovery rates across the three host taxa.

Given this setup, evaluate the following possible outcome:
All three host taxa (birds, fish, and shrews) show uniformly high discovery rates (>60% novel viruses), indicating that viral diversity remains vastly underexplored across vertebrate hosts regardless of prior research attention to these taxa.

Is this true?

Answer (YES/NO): YES